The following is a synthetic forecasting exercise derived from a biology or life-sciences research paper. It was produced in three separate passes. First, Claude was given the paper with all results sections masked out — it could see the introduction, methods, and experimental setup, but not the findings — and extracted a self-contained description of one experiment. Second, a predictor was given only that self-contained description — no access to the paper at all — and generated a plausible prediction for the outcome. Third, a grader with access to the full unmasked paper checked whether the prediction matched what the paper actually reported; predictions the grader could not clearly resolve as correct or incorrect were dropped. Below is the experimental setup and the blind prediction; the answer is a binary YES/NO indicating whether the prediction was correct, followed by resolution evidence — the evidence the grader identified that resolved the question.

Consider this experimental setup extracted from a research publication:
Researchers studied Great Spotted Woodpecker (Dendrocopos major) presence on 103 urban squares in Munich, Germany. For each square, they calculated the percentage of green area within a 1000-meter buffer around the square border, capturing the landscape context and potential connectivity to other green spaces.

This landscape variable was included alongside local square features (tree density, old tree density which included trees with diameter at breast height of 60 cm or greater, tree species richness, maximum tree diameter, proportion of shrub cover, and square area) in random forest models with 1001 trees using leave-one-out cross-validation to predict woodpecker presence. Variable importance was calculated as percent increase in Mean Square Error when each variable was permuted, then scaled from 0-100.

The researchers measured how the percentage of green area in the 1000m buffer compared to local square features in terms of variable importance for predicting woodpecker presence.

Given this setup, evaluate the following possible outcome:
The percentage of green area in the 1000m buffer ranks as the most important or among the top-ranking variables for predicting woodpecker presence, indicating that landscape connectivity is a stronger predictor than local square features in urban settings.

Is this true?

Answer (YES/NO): NO